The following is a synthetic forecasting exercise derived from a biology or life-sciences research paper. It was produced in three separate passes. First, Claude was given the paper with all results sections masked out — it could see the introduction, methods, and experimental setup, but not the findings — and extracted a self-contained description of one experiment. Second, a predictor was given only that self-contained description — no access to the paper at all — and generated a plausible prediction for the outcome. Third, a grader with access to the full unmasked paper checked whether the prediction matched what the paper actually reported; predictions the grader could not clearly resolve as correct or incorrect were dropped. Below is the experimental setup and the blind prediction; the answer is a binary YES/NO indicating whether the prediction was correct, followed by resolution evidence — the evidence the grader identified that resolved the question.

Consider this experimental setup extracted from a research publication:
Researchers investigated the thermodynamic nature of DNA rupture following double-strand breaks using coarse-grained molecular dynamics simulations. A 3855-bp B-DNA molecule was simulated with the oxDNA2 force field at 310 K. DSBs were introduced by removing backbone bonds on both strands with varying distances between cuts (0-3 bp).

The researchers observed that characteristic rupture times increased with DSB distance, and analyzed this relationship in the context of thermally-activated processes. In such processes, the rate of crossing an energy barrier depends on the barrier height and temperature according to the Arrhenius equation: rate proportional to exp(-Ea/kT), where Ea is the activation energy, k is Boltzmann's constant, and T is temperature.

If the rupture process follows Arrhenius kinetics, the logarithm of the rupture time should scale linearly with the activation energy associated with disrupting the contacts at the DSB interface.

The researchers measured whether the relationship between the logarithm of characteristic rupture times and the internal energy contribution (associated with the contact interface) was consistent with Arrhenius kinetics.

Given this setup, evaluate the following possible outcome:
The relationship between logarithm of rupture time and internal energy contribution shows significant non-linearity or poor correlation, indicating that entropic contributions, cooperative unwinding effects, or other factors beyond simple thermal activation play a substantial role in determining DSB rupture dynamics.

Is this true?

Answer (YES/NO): NO